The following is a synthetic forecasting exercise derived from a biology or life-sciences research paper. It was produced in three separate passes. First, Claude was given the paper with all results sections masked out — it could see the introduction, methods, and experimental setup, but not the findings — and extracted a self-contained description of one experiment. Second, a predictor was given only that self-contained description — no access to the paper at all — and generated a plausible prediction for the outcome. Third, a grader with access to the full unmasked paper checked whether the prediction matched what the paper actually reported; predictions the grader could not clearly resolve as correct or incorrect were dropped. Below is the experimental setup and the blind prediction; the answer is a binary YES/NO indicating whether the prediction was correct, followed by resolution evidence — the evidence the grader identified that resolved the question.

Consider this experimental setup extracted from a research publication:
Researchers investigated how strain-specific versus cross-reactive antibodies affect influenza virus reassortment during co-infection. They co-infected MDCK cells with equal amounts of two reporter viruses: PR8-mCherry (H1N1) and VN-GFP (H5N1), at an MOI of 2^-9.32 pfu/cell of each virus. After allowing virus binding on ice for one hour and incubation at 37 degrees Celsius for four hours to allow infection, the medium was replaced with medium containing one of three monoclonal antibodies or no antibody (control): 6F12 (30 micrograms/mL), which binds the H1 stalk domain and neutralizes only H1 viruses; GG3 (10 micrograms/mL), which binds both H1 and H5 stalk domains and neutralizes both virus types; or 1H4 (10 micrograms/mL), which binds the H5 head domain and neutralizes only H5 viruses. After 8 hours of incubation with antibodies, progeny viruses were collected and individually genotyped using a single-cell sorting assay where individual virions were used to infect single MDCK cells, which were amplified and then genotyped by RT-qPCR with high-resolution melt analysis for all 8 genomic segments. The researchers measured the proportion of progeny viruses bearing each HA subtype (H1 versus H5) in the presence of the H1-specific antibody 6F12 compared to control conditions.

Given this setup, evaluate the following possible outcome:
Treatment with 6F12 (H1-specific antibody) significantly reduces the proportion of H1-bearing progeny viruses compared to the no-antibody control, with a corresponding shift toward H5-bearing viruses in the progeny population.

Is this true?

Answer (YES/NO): YES